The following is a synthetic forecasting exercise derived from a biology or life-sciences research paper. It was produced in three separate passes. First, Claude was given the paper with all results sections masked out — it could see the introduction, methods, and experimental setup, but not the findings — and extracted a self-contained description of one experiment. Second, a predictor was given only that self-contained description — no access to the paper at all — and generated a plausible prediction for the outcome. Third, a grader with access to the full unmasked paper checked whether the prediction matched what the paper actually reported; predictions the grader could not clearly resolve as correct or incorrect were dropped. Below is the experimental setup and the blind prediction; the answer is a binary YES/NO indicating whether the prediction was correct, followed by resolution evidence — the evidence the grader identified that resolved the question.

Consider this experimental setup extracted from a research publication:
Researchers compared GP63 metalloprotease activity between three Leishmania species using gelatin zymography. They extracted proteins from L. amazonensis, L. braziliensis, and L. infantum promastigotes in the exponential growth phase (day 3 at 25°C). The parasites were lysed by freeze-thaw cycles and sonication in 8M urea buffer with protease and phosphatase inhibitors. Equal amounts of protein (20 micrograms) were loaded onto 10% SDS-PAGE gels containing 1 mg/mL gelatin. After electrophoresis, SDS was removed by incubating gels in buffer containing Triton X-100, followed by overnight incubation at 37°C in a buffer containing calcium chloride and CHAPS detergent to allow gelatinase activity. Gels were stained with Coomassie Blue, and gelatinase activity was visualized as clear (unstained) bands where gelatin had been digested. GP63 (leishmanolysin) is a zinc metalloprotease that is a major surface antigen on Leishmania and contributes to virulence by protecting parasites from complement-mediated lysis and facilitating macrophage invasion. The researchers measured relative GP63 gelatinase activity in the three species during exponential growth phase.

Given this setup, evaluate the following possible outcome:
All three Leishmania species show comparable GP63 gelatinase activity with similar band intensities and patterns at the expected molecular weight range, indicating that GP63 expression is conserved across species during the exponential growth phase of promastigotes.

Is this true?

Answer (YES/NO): NO